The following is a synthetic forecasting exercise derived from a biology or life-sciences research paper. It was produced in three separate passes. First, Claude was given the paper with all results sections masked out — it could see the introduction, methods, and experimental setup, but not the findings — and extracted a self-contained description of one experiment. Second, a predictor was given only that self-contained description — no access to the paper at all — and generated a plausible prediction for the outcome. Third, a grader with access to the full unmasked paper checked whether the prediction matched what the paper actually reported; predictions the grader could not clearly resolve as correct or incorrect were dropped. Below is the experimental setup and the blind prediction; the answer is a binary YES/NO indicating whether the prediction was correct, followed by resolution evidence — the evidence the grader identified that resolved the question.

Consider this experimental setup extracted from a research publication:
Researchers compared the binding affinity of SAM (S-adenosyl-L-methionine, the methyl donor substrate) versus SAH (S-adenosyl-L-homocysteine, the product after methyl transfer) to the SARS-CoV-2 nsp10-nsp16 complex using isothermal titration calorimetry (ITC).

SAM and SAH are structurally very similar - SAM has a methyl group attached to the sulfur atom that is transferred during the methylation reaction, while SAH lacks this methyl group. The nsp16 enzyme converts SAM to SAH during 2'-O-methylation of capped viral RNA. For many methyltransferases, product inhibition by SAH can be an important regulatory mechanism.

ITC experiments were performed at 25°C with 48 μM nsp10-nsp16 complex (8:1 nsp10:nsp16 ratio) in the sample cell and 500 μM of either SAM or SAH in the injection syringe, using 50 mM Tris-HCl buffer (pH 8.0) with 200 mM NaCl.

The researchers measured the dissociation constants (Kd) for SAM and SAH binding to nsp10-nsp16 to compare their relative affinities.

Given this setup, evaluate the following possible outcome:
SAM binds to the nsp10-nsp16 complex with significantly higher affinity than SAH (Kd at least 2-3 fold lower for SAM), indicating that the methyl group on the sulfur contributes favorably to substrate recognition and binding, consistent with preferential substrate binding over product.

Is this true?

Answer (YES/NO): NO